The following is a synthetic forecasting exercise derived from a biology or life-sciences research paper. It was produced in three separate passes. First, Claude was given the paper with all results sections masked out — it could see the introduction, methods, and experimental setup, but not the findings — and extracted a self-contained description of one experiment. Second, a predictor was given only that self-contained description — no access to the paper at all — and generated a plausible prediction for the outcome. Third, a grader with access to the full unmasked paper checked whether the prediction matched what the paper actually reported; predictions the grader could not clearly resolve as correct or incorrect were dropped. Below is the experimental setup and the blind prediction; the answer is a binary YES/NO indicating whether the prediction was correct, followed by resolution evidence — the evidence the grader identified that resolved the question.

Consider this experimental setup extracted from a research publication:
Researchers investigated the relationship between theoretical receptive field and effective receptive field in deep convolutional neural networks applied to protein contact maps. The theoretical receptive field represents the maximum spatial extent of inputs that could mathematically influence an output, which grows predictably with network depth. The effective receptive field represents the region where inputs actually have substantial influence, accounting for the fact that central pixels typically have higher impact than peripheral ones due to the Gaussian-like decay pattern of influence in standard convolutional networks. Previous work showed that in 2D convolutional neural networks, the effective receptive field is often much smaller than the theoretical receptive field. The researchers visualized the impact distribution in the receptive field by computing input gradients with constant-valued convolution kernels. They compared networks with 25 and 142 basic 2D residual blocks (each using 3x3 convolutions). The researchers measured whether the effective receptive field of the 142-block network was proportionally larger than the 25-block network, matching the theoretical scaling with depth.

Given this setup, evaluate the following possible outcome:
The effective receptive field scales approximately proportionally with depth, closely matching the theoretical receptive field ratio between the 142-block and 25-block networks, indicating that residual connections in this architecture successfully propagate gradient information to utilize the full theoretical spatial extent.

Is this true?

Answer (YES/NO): NO